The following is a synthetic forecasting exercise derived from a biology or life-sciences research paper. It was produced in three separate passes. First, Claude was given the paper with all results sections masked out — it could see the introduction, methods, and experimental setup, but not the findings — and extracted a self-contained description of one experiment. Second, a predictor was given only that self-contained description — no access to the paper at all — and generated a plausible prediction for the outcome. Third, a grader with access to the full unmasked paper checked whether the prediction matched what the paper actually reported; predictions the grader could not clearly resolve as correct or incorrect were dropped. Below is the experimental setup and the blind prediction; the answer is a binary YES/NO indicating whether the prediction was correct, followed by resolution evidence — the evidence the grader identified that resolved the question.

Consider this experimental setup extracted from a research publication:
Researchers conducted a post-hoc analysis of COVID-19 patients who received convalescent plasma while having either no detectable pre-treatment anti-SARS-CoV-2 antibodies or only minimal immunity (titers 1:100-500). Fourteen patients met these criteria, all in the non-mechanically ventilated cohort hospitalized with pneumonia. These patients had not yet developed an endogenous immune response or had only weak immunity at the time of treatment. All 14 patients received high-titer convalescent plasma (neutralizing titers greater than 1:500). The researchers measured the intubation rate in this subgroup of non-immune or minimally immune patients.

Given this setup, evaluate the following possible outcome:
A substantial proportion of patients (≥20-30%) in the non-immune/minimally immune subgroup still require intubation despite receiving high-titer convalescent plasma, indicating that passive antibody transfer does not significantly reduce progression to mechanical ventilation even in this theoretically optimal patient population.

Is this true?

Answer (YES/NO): NO